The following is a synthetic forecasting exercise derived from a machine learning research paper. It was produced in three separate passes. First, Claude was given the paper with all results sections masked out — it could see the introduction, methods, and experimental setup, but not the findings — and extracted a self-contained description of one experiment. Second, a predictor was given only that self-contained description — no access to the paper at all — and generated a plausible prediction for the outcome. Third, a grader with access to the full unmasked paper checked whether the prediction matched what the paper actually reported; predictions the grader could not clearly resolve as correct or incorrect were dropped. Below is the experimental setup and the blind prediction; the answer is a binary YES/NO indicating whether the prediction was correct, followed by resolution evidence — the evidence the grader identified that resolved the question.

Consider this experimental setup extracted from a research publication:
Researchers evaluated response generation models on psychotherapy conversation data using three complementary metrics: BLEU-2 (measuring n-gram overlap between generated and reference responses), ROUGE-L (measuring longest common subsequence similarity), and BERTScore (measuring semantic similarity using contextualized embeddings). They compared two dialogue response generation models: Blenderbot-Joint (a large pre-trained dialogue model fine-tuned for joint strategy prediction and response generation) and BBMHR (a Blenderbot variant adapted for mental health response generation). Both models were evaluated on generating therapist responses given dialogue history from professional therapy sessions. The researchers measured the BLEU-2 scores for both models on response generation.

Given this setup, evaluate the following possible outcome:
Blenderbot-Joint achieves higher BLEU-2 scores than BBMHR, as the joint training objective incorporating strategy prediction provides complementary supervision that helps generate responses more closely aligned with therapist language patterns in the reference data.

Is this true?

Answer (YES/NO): YES